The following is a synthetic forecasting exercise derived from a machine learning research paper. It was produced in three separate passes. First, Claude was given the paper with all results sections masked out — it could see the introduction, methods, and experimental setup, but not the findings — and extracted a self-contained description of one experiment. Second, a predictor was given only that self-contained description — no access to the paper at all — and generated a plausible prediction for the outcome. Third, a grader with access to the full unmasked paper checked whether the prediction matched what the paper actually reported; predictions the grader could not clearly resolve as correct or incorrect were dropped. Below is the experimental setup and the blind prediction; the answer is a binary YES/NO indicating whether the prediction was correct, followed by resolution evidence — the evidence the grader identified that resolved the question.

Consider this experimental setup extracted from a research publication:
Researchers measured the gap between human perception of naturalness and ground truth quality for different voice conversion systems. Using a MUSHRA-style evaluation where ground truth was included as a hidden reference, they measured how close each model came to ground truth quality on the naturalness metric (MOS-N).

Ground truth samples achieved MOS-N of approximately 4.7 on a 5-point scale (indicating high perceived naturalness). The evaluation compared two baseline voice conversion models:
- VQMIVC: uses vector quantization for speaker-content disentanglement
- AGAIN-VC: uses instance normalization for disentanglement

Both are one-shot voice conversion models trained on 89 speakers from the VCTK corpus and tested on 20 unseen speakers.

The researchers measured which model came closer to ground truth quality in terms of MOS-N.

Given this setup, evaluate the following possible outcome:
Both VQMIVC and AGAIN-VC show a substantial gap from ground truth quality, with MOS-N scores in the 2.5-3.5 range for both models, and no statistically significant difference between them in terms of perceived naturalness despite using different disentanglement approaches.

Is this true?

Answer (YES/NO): NO